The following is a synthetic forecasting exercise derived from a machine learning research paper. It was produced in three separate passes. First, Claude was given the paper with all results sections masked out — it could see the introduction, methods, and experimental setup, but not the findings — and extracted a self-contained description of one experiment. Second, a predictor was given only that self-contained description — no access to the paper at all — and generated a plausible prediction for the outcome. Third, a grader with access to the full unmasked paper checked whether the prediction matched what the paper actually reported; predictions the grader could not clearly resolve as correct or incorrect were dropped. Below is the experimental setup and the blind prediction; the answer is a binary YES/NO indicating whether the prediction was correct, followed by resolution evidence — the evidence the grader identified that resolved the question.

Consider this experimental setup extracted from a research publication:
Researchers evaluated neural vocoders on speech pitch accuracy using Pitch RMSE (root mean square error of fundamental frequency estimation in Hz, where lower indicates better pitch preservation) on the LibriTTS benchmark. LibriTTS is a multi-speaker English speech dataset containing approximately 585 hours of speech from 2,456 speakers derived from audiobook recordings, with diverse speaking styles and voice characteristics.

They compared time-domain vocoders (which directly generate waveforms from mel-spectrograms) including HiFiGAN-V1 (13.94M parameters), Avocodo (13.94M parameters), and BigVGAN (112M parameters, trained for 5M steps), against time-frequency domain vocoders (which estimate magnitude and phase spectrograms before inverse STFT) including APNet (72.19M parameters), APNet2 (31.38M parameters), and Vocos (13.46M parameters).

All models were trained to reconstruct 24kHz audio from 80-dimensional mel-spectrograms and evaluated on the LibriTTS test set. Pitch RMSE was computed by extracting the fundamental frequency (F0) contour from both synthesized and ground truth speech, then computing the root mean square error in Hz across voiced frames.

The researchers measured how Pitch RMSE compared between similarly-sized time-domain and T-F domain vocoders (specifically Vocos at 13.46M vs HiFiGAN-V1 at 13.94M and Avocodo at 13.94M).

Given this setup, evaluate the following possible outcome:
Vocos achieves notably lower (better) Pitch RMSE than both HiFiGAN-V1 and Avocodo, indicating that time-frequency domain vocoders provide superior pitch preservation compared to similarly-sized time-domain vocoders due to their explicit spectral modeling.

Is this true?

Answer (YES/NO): YES